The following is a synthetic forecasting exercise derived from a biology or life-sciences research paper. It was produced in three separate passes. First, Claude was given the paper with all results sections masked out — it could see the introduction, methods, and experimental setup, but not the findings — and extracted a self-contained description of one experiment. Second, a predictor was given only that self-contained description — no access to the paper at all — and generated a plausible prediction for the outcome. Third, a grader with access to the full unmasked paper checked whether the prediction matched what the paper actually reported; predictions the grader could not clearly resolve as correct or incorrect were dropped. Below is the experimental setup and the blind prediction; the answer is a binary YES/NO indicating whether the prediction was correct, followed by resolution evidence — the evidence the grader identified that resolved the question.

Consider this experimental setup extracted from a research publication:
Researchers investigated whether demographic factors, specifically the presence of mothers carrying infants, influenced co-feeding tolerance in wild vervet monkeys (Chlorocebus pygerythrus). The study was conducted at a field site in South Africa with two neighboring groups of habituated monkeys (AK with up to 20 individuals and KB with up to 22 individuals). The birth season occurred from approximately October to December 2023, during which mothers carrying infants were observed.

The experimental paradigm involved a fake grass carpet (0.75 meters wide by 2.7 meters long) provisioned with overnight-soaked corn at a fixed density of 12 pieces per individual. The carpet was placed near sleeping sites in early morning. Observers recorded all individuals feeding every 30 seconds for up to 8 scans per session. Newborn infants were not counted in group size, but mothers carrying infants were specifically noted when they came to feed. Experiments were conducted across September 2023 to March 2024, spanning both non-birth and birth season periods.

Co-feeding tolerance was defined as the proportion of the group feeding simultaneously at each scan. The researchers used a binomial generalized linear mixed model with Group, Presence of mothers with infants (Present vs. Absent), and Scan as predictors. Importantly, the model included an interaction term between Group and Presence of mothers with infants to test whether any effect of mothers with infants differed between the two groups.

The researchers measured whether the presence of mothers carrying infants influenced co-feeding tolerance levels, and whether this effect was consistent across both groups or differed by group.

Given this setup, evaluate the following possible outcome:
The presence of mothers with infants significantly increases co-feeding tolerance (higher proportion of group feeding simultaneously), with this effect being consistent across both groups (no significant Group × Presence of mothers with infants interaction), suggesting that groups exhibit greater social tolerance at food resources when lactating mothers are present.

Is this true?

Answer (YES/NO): NO